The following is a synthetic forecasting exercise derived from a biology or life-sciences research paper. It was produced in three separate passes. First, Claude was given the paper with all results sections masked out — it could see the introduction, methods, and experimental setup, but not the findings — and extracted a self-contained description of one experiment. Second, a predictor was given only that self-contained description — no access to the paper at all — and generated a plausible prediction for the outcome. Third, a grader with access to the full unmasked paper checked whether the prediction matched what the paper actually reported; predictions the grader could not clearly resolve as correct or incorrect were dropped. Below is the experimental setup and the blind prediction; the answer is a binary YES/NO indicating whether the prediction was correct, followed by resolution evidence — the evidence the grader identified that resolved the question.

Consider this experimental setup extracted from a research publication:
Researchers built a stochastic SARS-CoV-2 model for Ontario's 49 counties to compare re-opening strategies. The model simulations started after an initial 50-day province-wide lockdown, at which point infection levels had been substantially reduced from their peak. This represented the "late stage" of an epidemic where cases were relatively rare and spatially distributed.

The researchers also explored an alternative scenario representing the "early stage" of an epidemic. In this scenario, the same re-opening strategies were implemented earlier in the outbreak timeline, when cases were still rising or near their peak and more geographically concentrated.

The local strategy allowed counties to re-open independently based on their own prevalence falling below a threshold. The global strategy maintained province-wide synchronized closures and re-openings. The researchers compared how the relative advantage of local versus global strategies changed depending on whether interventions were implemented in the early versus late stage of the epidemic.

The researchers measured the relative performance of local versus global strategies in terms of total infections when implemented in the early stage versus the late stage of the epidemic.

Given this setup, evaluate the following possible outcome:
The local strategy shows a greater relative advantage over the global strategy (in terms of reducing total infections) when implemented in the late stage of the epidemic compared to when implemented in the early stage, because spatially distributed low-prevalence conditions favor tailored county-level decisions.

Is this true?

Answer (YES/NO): NO